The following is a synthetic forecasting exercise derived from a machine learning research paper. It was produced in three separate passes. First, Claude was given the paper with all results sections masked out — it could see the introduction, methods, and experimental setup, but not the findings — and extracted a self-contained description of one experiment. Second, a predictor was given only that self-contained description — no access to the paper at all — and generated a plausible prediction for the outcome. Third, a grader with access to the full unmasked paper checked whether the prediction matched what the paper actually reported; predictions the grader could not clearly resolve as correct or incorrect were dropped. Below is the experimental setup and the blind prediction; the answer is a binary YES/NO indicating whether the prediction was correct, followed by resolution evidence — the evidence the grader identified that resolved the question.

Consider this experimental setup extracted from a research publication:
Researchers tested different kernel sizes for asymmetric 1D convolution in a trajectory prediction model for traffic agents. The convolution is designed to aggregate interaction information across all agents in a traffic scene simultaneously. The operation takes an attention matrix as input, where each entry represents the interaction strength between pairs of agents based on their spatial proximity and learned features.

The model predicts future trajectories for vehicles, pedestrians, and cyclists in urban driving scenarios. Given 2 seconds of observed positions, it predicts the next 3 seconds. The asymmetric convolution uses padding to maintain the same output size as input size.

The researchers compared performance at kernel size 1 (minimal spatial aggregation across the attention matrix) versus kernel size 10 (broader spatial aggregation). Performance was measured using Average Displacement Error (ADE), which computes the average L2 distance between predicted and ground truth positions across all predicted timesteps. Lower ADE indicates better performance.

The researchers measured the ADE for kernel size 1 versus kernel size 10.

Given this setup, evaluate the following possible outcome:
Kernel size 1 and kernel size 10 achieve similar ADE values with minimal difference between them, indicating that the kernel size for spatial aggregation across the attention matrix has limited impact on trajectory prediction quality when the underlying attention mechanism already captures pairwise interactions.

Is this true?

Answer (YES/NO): NO